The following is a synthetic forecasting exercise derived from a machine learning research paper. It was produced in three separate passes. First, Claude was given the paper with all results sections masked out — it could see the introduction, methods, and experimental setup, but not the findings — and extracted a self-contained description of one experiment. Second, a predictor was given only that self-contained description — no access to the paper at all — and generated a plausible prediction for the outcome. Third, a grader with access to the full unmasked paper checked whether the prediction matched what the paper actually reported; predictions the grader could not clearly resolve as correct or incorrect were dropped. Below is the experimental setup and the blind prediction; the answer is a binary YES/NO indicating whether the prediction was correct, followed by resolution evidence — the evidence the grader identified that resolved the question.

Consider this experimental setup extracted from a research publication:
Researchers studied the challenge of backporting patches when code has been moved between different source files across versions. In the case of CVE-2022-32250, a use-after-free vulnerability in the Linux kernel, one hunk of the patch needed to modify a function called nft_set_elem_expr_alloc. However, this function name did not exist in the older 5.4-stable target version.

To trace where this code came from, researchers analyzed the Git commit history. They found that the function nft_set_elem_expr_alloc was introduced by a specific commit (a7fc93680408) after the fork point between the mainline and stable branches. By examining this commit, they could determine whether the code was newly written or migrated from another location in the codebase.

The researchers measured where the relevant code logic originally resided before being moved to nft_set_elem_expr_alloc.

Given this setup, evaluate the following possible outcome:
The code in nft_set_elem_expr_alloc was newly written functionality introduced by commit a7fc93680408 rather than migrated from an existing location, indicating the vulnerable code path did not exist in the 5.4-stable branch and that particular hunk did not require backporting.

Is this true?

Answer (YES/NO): NO